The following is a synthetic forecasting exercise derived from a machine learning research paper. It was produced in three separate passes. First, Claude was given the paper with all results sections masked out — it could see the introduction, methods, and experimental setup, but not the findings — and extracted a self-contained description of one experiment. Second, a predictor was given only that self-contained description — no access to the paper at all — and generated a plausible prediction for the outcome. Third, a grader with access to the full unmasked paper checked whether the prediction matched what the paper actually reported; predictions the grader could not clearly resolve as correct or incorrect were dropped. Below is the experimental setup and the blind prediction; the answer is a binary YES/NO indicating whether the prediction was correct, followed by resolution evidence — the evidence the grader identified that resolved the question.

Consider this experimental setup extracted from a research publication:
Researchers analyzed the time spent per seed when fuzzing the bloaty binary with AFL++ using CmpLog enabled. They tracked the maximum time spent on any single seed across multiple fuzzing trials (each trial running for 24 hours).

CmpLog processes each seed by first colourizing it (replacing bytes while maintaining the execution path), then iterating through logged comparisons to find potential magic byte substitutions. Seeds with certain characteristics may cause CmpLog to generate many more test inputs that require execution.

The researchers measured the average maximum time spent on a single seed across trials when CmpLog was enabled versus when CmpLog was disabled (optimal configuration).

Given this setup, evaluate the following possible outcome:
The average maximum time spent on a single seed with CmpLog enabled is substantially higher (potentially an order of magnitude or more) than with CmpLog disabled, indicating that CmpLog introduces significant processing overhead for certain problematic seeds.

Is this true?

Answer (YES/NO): YES